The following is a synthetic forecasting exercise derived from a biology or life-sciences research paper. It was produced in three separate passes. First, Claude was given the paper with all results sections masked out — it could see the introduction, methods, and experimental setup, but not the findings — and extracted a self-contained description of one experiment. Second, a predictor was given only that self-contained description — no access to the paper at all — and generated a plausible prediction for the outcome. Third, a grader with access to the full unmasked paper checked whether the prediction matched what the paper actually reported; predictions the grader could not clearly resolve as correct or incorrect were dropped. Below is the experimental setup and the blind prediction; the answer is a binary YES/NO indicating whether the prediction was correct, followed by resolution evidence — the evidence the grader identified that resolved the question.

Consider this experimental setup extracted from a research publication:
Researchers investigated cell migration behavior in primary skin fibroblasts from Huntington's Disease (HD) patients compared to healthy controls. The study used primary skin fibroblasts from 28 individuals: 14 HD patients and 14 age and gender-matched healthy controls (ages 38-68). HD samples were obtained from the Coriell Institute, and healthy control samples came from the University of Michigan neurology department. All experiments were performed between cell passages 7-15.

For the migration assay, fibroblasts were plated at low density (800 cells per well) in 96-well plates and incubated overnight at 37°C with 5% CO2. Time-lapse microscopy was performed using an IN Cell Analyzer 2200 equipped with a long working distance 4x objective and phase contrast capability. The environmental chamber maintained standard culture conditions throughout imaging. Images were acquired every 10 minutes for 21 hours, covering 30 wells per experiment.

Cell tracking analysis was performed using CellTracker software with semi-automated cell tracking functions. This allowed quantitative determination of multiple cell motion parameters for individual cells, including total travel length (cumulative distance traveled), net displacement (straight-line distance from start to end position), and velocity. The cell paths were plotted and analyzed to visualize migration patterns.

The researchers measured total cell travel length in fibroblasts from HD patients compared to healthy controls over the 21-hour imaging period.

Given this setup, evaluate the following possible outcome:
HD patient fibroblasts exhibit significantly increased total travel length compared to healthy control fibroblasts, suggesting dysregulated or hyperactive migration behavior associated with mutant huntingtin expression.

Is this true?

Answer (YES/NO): NO